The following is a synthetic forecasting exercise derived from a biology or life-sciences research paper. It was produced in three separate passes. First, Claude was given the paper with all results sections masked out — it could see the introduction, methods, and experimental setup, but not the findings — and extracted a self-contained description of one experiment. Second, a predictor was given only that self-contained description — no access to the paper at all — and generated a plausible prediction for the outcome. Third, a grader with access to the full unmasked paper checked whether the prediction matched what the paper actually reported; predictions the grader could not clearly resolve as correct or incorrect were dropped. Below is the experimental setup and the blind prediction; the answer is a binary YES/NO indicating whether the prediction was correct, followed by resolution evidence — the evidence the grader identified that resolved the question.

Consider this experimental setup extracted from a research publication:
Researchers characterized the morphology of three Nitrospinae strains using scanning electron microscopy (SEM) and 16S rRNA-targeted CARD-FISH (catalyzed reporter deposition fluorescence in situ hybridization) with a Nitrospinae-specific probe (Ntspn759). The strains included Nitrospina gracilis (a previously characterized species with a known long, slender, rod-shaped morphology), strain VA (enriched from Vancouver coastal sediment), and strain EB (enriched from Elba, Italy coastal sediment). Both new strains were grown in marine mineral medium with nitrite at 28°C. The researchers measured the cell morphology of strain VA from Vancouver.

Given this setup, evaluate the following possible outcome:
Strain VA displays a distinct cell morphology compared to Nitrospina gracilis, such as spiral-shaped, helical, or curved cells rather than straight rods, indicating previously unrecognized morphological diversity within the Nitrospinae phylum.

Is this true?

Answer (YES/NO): YES